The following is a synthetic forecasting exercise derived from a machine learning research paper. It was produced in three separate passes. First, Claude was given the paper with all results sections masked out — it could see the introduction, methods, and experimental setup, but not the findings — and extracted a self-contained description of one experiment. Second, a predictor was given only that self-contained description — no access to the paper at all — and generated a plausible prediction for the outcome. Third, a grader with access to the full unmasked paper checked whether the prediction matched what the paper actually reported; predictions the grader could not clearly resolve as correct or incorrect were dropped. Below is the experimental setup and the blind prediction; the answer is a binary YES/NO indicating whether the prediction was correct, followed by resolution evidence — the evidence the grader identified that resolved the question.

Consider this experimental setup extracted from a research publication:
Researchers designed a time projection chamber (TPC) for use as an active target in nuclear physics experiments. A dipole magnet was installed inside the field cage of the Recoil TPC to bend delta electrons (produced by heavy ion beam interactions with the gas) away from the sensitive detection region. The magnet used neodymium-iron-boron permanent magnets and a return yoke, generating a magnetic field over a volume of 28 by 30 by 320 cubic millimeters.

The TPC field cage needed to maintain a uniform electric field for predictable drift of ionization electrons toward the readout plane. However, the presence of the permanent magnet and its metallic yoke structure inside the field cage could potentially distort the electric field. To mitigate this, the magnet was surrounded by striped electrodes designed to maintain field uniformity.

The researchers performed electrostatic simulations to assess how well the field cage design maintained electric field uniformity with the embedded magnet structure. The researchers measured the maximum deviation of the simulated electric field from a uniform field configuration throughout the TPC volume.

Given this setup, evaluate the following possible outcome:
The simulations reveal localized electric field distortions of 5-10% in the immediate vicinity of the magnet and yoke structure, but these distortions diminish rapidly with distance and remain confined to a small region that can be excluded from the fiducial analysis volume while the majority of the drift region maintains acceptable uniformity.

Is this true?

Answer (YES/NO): NO